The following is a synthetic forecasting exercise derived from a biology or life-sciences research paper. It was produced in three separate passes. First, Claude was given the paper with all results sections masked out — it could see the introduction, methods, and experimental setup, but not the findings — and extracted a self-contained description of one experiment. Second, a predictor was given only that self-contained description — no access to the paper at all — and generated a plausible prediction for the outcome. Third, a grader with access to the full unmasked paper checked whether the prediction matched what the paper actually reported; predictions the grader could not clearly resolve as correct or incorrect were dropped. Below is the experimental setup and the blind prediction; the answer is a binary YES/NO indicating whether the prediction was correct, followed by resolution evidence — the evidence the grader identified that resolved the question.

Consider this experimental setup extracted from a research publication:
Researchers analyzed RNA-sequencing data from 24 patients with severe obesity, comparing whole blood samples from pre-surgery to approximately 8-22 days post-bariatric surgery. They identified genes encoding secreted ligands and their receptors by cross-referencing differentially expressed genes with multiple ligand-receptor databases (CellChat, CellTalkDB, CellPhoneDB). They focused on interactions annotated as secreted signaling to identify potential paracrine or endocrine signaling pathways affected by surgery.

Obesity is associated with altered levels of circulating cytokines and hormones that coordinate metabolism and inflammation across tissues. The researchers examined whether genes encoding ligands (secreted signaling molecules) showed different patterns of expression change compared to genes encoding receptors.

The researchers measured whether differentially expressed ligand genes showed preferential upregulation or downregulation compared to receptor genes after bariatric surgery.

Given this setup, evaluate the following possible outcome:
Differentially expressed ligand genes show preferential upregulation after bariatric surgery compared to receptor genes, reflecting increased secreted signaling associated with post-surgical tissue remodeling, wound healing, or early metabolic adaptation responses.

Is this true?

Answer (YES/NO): NO